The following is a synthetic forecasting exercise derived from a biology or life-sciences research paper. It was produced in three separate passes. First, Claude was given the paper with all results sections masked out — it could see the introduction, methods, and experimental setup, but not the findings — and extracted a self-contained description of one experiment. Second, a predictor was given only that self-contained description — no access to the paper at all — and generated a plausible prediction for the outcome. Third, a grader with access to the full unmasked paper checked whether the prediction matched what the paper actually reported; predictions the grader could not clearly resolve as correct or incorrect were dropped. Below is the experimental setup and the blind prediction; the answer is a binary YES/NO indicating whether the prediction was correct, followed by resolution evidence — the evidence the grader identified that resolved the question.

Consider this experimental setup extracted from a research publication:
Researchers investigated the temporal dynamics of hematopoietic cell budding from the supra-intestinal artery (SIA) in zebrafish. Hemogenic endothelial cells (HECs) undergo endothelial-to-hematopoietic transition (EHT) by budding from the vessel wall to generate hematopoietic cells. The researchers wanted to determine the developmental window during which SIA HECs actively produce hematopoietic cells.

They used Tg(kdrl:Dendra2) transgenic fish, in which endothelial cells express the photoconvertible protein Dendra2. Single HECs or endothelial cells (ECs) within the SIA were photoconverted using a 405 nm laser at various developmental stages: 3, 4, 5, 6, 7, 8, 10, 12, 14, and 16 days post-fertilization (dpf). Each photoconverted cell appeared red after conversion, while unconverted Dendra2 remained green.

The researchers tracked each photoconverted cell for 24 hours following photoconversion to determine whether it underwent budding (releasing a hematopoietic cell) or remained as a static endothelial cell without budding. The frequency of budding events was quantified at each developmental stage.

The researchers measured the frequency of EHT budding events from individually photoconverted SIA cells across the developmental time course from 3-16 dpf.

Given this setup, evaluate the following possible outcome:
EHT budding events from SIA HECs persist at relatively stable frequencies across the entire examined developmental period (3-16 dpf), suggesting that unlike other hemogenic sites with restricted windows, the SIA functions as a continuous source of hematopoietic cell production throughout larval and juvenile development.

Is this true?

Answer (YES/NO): NO